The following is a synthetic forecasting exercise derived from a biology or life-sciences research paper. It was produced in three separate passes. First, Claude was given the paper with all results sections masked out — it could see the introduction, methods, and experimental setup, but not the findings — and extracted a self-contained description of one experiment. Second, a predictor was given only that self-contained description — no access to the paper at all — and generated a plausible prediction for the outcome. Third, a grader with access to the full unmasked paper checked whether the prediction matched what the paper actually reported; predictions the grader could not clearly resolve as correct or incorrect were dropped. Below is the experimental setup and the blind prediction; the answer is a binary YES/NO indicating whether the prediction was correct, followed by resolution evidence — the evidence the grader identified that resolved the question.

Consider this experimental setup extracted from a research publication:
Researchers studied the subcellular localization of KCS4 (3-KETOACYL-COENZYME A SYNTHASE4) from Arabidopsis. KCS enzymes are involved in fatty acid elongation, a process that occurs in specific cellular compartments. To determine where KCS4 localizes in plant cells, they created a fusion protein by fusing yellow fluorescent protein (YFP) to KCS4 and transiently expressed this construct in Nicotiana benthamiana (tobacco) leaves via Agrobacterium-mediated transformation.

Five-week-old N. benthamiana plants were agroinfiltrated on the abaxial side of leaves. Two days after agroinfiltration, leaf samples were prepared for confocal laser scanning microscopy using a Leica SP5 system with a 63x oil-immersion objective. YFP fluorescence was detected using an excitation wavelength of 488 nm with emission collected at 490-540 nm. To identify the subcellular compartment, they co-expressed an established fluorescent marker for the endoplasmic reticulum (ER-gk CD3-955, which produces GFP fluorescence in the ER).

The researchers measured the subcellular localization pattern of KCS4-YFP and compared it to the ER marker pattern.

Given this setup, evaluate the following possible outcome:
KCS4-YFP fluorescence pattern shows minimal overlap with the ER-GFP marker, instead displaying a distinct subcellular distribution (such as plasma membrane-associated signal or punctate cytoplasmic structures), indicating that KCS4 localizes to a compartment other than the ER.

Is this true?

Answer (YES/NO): NO